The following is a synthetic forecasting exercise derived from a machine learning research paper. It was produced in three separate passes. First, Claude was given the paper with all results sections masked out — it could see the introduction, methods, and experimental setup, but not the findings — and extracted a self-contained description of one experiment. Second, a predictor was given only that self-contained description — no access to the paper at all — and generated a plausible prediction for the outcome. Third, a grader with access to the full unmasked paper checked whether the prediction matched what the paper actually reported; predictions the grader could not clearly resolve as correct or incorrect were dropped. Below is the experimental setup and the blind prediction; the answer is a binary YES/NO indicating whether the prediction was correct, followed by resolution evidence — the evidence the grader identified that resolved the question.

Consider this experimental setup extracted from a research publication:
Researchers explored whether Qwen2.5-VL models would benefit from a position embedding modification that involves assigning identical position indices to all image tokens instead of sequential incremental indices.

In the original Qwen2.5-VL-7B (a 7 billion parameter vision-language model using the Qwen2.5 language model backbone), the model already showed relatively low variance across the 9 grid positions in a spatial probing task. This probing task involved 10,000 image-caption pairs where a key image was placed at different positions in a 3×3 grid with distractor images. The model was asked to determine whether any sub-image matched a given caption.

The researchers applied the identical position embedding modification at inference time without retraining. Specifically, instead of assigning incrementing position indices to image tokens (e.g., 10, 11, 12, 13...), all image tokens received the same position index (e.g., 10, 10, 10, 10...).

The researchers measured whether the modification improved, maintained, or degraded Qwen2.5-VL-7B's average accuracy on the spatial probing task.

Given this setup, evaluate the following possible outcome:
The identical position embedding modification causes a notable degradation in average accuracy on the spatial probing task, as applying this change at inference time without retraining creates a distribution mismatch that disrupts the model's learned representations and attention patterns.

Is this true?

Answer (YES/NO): NO